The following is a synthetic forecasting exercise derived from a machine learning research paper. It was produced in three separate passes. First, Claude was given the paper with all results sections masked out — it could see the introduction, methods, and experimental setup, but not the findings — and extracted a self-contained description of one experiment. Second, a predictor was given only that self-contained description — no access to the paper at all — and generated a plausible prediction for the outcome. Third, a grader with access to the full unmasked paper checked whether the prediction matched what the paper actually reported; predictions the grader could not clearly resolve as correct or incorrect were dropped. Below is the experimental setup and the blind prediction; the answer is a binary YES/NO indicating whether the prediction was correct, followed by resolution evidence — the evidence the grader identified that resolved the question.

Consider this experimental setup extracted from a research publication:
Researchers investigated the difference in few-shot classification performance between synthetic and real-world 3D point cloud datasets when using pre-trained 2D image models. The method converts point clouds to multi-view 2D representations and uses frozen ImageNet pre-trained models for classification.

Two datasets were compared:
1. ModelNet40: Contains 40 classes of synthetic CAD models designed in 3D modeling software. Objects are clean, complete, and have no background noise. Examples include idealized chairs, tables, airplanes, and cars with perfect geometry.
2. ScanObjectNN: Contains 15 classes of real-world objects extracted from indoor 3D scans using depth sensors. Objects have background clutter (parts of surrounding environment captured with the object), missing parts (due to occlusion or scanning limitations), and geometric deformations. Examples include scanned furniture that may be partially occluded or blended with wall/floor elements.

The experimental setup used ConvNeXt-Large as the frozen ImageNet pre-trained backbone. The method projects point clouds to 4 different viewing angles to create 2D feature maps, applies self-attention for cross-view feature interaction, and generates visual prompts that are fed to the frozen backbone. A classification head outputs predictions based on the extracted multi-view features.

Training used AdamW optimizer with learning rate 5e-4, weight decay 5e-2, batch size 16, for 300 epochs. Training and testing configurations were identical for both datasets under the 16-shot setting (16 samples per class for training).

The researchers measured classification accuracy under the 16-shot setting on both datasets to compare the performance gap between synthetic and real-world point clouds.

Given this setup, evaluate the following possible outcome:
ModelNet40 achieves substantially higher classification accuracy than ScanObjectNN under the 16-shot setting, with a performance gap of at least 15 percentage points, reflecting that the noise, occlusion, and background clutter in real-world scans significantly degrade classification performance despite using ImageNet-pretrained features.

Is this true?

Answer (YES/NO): YES